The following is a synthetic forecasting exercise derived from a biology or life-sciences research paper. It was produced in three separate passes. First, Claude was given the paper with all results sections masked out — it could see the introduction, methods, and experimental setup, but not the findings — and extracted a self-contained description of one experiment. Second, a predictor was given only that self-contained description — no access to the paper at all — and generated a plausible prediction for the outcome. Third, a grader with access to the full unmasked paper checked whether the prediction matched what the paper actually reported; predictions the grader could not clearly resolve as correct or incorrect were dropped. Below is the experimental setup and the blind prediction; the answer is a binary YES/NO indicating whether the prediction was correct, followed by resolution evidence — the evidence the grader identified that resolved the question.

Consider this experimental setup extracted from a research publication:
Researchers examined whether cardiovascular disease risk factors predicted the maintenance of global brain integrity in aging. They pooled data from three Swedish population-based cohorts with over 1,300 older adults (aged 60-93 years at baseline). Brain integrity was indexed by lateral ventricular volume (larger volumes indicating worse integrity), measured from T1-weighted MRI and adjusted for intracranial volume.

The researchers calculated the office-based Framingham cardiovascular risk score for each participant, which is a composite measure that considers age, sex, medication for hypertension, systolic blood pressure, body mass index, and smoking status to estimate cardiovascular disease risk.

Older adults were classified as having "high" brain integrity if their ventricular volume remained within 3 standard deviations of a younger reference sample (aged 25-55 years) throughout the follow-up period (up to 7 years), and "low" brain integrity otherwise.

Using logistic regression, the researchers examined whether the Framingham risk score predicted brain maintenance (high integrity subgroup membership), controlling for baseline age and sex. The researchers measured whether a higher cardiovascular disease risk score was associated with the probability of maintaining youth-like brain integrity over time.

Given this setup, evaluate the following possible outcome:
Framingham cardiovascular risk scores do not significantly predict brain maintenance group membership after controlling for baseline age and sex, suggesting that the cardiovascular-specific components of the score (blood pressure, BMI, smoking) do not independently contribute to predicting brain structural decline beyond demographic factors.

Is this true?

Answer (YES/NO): NO